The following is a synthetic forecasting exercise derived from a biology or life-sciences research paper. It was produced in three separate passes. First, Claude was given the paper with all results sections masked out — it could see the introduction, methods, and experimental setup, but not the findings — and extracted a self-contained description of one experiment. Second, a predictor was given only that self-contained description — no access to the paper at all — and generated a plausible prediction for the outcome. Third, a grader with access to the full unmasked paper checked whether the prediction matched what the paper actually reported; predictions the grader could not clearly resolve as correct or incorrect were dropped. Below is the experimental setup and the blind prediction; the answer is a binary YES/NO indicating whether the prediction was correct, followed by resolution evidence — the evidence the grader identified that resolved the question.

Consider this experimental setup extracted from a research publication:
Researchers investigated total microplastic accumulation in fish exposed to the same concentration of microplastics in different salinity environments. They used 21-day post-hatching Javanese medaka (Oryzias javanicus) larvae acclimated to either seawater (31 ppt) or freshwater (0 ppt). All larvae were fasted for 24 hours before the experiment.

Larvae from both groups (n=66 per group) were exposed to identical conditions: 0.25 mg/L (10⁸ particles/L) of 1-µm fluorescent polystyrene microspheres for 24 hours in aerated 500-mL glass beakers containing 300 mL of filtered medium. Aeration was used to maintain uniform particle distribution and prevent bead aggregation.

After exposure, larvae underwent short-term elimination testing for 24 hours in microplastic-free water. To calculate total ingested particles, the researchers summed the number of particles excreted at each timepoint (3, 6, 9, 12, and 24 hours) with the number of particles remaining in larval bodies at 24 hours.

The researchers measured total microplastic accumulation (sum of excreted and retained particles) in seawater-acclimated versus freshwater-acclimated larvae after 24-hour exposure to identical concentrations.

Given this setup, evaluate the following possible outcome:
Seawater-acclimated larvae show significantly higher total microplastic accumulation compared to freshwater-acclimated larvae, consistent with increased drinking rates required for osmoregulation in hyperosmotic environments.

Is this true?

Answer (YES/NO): YES